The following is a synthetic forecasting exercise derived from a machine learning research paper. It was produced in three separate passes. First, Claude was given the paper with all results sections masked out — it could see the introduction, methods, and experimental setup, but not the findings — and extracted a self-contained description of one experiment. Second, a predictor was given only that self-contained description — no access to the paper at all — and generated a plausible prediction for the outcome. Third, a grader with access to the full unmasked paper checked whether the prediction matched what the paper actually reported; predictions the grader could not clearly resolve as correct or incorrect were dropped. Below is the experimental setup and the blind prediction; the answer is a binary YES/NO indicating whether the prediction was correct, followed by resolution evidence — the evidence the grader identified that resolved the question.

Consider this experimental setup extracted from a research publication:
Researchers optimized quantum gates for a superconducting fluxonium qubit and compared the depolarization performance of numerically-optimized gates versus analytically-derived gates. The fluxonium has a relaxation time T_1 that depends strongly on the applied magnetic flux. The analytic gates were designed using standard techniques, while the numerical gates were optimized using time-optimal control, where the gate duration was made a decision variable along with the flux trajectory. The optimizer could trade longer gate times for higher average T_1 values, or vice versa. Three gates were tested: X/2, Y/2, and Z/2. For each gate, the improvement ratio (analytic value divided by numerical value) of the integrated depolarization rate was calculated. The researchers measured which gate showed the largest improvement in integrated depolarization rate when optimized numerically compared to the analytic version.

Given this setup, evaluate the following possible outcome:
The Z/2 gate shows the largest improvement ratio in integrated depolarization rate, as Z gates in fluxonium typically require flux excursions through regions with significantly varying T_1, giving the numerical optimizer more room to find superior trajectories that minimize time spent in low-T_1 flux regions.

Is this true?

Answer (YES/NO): NO